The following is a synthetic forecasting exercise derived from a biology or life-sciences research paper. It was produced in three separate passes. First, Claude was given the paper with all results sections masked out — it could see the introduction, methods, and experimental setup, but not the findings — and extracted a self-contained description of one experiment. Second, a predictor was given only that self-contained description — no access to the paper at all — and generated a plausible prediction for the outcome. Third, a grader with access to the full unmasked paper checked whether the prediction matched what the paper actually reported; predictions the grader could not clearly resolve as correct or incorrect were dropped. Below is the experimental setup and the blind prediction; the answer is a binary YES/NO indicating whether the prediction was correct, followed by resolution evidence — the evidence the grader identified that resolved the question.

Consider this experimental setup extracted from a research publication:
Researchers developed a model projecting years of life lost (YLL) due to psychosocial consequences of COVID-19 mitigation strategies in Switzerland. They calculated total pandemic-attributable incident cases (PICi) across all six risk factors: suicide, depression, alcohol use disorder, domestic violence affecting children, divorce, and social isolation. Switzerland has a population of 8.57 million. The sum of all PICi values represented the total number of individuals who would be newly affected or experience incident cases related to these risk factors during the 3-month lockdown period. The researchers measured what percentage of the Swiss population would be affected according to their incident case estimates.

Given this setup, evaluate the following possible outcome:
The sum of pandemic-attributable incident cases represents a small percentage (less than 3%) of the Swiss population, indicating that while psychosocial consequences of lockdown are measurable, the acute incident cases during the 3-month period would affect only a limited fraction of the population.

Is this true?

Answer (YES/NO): YES